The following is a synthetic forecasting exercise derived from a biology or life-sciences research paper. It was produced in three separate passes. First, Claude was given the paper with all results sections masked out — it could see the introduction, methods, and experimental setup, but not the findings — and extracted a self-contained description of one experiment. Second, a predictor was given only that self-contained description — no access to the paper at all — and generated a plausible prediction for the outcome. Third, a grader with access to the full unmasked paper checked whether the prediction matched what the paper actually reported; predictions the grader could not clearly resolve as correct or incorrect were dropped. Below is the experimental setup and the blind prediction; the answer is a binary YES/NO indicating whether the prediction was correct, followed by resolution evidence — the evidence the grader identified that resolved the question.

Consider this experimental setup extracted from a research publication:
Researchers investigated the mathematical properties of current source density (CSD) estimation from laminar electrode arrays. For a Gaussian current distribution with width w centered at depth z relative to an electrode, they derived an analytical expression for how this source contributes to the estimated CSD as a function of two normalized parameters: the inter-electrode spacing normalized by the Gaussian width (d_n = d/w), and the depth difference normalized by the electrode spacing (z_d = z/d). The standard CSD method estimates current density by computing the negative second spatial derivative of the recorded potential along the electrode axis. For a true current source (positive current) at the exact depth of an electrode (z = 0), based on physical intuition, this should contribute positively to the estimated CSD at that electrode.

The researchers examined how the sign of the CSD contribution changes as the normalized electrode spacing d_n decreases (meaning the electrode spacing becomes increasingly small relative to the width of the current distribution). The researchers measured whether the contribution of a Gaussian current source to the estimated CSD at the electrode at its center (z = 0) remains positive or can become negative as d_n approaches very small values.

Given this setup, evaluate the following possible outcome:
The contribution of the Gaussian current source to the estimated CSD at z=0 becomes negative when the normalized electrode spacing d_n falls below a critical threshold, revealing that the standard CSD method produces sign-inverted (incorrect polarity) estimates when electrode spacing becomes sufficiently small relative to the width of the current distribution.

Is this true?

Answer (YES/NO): NO